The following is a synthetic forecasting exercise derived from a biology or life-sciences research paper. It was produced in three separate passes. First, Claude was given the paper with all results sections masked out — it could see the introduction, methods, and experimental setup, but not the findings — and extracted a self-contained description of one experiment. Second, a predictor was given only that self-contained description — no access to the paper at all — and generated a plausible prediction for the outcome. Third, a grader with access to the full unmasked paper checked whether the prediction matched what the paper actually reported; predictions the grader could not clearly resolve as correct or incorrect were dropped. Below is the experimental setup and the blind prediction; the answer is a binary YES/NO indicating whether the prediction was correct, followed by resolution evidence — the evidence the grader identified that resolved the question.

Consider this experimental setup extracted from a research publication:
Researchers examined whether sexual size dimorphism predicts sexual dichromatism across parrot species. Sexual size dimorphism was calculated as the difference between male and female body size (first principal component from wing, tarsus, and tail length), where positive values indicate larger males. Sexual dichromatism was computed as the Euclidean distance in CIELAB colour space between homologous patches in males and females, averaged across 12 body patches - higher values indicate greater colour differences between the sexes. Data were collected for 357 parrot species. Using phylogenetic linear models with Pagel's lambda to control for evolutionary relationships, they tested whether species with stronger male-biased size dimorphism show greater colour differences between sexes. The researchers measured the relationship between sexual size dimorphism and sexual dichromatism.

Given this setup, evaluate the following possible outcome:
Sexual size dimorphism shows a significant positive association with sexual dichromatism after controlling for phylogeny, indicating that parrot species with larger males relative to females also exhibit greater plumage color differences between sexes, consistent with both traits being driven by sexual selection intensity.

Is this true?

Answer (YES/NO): NO